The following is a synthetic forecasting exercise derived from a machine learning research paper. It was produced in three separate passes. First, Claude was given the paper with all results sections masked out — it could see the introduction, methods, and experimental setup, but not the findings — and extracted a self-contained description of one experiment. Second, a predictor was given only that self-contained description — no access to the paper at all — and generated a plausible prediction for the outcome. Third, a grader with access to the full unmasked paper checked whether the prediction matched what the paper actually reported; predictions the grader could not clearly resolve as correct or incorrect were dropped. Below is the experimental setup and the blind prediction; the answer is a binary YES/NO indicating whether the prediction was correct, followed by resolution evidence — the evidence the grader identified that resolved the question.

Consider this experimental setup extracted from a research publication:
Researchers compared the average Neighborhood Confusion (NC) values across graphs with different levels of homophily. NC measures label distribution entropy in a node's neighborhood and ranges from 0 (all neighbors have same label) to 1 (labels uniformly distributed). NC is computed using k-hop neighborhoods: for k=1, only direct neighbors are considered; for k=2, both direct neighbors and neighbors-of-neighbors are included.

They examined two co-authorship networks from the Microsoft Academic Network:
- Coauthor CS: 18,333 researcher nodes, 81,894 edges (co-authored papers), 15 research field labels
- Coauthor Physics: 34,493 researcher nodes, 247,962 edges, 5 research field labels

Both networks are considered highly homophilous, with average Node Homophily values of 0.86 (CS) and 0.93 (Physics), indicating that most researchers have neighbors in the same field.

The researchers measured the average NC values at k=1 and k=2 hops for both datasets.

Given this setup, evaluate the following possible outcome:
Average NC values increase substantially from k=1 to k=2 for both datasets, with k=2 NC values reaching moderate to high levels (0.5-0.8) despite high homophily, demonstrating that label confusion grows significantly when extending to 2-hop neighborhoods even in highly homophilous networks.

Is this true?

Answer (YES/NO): NO